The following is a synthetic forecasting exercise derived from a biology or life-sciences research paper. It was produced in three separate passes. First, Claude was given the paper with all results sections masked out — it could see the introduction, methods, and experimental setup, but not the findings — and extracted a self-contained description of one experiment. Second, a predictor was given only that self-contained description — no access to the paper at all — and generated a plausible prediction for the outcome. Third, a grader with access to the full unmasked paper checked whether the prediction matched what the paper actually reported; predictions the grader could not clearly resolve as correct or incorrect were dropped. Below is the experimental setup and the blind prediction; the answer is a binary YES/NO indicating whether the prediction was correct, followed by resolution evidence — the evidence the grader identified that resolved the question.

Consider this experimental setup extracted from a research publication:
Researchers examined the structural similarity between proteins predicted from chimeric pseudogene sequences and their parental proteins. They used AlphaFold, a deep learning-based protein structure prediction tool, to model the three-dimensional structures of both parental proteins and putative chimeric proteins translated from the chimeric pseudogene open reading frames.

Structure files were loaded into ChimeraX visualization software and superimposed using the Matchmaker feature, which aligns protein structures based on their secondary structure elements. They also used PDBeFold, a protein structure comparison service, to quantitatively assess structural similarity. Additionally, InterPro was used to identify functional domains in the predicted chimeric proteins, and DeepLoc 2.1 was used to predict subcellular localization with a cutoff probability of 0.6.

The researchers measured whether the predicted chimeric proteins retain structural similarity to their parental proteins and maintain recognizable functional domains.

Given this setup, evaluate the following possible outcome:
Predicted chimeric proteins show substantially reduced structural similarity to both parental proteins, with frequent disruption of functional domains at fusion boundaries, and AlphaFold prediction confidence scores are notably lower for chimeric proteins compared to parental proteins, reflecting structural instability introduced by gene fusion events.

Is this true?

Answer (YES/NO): NO